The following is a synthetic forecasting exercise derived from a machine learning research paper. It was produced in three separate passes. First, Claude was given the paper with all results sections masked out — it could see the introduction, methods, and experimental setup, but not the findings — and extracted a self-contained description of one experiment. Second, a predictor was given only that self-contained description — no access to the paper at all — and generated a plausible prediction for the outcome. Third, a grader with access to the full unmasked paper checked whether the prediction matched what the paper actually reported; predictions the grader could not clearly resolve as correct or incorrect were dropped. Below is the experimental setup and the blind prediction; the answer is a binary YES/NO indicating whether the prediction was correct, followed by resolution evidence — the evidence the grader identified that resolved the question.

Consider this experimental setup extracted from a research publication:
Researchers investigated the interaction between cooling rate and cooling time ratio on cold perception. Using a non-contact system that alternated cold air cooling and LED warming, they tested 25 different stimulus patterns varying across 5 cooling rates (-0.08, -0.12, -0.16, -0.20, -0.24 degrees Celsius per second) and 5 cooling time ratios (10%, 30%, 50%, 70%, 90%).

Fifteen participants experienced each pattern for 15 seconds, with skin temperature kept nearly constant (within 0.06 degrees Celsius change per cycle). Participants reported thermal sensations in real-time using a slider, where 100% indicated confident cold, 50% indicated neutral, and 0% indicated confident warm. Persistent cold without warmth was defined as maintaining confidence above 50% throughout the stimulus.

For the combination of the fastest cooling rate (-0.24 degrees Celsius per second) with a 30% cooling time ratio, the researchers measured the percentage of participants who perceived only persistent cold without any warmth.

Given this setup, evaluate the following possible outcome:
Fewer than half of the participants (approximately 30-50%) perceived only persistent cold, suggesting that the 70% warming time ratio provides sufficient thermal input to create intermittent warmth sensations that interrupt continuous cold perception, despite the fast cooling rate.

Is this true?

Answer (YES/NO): NO